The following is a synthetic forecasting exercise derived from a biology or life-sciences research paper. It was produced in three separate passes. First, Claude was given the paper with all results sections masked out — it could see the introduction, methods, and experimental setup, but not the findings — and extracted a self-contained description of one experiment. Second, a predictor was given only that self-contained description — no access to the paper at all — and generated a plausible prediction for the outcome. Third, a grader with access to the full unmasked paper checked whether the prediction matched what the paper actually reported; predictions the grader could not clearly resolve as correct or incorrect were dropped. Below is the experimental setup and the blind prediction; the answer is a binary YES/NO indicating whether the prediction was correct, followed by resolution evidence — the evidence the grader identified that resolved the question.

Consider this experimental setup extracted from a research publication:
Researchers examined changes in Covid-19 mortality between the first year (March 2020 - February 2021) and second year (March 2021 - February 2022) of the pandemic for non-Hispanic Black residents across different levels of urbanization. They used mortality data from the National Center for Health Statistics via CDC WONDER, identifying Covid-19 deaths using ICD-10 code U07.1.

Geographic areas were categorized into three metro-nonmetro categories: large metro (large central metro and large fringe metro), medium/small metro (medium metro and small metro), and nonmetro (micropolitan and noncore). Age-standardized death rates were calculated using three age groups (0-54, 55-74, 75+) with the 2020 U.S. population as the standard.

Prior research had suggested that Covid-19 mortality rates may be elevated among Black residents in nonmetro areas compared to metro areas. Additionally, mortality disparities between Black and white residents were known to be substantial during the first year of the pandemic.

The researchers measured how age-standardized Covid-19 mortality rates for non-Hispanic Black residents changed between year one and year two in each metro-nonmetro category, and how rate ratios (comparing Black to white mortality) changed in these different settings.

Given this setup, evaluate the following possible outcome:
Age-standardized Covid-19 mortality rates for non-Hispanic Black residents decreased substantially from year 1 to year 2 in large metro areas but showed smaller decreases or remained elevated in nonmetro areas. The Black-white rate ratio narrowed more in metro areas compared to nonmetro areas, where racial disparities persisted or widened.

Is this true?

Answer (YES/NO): NO